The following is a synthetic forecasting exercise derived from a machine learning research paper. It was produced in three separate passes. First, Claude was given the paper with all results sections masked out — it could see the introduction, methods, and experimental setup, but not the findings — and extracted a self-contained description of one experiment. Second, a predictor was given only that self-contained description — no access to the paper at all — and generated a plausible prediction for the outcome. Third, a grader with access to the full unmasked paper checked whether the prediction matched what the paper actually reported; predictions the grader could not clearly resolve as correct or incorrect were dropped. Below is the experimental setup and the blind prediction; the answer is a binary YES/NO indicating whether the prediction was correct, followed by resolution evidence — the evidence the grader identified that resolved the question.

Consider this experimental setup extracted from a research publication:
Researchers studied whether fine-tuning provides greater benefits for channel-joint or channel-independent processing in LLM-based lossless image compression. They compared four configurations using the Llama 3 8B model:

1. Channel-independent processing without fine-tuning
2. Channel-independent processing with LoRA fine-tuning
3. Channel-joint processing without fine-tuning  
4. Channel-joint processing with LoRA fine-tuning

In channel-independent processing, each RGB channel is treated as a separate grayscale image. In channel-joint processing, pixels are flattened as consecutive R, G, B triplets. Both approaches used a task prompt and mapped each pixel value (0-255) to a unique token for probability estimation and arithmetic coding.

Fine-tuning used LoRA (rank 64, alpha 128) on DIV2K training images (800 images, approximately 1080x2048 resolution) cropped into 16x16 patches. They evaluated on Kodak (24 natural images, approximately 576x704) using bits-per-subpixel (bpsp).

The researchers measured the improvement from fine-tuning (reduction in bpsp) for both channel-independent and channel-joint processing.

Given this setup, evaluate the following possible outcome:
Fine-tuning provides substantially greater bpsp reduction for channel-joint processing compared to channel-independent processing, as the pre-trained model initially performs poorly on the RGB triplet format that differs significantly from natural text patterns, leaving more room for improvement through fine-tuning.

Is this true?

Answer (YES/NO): NO